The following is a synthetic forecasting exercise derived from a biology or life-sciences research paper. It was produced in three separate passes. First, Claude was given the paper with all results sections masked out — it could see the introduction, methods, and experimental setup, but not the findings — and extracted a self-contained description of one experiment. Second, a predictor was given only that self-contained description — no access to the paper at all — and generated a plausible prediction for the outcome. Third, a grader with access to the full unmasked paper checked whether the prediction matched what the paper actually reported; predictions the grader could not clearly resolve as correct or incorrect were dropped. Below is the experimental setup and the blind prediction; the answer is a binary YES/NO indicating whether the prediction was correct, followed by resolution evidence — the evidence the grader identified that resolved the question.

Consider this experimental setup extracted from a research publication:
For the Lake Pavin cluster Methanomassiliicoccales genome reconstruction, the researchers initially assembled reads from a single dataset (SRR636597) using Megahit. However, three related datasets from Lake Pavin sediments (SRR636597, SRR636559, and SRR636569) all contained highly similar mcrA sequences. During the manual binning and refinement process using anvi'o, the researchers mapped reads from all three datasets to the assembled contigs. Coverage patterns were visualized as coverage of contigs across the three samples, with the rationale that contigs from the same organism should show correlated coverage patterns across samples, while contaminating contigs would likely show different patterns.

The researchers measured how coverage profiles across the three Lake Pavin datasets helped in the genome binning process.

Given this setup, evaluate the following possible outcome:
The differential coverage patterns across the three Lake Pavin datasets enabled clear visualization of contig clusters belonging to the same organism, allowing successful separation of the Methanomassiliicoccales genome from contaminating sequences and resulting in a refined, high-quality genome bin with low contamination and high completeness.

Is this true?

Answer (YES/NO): YES